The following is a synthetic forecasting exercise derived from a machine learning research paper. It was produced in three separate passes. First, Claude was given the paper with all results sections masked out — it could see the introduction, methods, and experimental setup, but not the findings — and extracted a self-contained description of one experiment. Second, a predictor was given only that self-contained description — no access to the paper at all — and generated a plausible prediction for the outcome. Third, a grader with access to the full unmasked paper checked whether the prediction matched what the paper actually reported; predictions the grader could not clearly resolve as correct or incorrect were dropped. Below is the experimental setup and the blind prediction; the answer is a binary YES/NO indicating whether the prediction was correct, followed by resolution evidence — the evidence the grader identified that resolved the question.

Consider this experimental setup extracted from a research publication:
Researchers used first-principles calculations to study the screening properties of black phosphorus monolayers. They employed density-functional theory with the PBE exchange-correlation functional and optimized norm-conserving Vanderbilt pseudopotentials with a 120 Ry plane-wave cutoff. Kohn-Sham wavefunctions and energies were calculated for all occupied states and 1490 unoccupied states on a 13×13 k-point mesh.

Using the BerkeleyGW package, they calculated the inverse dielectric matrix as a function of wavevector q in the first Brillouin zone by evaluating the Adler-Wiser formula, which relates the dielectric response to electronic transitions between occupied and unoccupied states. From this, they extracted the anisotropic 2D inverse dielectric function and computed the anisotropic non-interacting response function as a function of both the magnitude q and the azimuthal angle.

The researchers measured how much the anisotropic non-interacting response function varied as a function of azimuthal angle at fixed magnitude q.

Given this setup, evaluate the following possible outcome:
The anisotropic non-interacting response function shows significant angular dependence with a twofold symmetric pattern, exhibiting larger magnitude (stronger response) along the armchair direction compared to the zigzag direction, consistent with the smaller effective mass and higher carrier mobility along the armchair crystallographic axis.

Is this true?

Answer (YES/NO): NO